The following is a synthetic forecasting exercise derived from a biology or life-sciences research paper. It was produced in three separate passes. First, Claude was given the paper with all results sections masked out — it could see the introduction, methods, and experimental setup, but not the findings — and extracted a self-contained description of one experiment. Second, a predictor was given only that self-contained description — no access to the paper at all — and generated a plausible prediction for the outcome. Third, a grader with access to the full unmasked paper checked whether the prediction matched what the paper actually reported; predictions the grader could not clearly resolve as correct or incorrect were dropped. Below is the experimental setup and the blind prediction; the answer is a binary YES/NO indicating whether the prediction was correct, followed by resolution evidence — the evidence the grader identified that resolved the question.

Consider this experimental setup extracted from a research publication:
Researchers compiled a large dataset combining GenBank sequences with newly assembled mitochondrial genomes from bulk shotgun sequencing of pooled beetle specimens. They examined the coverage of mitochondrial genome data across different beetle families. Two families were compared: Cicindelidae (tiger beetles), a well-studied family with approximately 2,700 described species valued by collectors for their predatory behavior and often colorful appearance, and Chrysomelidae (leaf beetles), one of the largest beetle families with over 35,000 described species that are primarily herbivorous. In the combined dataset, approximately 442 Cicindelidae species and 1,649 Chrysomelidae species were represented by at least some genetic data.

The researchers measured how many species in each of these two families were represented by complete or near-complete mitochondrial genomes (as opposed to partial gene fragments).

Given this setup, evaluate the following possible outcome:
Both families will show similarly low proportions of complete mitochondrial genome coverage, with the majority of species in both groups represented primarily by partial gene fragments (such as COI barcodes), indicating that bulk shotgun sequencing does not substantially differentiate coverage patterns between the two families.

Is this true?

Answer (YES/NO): NO